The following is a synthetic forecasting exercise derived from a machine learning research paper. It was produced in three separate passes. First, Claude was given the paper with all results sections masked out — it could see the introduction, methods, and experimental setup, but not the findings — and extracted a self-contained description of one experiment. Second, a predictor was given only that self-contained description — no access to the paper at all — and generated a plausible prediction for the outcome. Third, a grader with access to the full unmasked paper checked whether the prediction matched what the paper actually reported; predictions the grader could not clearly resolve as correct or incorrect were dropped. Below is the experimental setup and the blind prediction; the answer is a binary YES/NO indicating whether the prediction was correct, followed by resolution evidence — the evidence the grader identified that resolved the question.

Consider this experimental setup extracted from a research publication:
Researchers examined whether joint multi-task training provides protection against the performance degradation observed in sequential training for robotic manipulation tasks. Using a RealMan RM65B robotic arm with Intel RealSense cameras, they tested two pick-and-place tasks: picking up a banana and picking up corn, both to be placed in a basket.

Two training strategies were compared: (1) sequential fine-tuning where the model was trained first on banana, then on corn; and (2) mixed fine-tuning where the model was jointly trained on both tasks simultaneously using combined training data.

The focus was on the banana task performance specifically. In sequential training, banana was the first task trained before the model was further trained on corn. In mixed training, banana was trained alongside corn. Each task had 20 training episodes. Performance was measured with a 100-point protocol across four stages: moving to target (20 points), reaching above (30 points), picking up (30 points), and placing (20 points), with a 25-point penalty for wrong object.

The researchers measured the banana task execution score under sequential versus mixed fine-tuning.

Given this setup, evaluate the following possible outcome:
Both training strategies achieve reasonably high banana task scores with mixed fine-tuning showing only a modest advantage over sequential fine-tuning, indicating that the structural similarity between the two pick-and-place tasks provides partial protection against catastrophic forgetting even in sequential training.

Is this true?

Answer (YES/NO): NO